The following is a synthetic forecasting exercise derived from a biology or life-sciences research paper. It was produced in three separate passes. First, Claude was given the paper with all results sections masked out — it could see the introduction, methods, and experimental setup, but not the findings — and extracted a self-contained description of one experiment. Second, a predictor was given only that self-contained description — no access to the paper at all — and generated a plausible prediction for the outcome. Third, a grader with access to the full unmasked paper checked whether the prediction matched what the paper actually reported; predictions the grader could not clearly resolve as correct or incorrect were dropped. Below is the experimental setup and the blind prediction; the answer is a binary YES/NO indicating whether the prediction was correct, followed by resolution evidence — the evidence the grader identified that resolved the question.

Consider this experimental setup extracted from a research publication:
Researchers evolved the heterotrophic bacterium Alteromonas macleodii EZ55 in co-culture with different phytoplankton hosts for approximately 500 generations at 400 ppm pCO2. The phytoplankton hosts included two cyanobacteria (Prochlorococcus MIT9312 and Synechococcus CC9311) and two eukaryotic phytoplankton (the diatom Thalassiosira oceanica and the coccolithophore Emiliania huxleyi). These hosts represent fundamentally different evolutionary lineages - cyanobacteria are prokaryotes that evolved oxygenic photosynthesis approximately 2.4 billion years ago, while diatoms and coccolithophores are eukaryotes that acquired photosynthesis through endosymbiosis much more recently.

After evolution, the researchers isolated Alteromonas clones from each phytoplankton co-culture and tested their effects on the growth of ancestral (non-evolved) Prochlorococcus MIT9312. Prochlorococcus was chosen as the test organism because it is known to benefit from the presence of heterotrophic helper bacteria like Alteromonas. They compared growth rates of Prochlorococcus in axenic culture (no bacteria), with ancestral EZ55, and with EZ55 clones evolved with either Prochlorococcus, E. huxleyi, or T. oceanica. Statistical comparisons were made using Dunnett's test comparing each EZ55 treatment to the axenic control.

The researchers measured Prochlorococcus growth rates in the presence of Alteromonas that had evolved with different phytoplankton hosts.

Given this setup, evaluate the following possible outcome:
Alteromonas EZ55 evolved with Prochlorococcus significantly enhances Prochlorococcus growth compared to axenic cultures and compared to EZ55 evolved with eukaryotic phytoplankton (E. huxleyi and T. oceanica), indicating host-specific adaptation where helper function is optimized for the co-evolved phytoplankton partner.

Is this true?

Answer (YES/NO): NO